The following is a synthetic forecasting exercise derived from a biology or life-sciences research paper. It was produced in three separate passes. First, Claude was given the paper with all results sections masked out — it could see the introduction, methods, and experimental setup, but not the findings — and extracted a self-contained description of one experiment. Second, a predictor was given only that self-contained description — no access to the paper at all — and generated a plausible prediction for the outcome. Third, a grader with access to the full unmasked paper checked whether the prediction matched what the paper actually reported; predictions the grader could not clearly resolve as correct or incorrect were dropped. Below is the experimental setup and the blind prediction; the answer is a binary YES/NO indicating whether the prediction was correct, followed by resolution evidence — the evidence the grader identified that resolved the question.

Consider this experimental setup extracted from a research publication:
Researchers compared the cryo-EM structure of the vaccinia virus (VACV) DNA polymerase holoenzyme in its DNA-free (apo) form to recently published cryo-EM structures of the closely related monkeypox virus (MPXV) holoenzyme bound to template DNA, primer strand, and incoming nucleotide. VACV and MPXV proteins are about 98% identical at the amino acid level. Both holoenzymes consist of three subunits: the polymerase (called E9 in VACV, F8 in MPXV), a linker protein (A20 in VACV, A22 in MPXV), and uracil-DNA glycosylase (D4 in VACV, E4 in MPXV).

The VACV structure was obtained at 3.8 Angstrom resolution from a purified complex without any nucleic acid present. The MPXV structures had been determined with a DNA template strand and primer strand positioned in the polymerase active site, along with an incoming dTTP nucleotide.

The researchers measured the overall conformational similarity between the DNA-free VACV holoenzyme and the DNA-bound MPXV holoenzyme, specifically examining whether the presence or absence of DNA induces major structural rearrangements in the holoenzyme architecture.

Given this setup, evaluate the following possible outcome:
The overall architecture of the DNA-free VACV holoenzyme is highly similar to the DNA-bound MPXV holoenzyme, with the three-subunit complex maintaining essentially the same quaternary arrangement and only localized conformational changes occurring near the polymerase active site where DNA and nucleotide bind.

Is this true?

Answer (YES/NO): YES